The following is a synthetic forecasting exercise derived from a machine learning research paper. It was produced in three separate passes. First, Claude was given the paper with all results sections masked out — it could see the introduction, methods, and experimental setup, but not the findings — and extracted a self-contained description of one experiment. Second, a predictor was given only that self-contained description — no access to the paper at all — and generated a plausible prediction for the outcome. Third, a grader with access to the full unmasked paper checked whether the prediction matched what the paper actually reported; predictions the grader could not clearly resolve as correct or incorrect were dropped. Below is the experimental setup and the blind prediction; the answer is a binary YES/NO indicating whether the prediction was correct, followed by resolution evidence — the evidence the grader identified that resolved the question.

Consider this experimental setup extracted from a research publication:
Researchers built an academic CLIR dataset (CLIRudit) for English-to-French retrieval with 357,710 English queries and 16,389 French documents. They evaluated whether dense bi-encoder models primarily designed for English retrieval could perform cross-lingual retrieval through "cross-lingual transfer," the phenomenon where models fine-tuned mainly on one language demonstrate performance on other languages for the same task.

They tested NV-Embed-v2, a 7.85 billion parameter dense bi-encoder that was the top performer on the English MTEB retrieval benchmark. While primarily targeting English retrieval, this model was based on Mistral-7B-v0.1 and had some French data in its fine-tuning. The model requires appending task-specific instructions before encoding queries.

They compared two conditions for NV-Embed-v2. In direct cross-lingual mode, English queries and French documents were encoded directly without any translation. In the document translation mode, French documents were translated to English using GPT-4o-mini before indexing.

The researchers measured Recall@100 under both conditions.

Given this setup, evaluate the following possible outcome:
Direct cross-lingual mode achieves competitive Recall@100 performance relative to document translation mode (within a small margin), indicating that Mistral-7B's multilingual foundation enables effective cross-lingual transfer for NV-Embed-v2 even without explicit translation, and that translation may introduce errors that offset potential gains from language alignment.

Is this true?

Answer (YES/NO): NO